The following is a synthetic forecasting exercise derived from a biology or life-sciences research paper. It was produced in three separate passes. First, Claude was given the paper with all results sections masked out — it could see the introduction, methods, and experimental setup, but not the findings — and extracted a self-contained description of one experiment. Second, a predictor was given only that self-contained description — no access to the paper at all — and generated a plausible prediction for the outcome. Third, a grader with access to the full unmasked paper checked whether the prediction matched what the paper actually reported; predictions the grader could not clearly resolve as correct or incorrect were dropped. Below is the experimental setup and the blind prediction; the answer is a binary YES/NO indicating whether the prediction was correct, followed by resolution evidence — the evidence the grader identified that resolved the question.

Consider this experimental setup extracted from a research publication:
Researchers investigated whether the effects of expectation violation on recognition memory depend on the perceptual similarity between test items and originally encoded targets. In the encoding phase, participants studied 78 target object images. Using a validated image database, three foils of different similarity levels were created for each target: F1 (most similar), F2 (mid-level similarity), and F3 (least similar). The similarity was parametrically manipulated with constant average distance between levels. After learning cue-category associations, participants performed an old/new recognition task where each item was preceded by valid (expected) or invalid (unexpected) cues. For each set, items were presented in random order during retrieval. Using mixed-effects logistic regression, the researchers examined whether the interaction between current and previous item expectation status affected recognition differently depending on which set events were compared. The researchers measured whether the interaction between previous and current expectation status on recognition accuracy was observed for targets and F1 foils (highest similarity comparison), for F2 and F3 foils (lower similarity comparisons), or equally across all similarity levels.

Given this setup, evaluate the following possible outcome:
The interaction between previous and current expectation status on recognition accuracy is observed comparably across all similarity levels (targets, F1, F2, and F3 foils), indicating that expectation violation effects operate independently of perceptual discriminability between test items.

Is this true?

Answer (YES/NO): NO